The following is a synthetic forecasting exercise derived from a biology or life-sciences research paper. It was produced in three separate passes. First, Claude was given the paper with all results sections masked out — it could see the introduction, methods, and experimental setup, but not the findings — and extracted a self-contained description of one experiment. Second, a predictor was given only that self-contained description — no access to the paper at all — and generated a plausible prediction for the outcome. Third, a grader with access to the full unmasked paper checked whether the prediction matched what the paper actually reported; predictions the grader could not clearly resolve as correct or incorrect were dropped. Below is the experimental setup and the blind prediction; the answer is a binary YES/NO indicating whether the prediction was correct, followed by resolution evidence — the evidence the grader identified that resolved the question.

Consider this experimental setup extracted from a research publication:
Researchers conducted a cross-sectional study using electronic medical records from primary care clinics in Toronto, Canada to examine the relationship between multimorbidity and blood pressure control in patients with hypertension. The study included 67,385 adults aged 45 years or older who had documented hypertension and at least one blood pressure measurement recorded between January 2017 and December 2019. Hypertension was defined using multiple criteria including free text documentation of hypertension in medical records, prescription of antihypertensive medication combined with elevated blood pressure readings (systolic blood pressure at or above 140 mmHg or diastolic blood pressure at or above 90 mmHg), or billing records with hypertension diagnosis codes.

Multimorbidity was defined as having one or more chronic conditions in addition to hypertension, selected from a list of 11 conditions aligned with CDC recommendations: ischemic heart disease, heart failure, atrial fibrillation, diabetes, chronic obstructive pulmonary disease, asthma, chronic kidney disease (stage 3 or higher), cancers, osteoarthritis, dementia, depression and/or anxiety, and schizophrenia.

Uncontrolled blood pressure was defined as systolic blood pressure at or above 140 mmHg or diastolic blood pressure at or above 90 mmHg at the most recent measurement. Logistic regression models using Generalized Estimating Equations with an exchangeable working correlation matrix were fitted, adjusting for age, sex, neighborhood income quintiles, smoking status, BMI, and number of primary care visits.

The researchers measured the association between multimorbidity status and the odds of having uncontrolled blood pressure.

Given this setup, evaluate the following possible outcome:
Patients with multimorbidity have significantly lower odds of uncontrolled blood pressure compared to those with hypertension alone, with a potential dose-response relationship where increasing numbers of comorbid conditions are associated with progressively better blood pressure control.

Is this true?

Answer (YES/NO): NO